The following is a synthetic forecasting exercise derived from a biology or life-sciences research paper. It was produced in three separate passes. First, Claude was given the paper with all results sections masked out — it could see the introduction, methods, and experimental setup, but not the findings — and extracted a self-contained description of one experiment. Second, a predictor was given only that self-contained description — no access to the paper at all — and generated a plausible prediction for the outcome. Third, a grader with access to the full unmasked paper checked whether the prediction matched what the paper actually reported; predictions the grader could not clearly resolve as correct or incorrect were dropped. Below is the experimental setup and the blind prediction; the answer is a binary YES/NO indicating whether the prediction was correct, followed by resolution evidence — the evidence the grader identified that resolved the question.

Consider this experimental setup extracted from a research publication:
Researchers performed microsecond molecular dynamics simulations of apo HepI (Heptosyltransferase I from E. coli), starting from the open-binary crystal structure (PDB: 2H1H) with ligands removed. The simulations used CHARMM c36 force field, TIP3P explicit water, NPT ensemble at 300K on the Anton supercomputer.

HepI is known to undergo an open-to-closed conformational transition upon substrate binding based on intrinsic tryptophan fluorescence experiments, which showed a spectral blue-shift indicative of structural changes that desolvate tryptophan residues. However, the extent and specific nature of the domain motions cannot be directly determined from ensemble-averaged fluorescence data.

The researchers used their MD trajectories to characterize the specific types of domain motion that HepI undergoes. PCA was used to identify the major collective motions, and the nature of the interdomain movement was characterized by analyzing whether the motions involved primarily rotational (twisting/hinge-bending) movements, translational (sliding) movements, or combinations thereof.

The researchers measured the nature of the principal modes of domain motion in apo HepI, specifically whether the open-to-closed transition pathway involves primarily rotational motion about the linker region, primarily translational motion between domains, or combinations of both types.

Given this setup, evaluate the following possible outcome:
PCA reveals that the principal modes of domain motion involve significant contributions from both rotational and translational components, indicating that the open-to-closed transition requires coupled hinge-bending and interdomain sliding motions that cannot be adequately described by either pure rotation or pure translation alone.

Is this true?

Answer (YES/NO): NO